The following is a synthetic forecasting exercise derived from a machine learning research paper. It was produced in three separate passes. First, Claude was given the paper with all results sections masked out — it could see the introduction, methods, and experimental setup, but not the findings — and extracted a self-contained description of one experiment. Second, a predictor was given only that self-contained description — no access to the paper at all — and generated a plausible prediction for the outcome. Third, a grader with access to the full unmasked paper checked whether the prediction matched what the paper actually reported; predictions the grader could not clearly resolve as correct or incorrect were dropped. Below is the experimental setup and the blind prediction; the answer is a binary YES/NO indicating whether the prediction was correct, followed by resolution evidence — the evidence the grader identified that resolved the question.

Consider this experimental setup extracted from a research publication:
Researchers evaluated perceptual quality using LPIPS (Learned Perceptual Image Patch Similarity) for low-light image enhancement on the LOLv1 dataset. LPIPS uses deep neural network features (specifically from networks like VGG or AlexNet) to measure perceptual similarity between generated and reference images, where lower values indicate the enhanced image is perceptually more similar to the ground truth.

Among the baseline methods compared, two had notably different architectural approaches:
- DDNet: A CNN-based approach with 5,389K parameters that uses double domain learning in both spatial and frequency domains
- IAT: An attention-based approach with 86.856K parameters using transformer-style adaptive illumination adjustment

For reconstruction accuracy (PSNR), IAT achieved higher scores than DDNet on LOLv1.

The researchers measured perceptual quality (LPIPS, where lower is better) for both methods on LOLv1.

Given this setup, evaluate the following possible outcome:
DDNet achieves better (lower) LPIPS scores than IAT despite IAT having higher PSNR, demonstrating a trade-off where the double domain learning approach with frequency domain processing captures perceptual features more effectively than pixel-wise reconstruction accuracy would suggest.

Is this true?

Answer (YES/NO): YES